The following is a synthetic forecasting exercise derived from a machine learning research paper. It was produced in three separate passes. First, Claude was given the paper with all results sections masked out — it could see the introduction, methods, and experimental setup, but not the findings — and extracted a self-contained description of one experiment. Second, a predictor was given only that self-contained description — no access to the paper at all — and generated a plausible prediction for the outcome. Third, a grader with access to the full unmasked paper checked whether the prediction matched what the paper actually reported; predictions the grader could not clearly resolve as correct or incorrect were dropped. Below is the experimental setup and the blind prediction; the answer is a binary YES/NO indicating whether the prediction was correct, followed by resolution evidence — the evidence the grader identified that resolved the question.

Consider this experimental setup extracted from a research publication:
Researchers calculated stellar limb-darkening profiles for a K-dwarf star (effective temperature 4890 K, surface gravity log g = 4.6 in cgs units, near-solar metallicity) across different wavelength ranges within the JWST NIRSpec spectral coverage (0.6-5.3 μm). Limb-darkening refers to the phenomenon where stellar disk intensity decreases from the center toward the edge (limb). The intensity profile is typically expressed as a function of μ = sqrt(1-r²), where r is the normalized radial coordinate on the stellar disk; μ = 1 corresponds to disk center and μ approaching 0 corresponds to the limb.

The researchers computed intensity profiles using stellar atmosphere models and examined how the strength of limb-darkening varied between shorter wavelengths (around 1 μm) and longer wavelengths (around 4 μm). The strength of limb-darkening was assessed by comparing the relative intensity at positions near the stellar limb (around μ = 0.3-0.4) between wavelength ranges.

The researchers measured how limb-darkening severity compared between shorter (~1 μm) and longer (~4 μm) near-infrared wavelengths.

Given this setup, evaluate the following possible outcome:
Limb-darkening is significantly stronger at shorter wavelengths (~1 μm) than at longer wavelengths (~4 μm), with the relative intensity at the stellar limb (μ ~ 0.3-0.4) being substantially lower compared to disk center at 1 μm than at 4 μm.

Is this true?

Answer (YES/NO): YES